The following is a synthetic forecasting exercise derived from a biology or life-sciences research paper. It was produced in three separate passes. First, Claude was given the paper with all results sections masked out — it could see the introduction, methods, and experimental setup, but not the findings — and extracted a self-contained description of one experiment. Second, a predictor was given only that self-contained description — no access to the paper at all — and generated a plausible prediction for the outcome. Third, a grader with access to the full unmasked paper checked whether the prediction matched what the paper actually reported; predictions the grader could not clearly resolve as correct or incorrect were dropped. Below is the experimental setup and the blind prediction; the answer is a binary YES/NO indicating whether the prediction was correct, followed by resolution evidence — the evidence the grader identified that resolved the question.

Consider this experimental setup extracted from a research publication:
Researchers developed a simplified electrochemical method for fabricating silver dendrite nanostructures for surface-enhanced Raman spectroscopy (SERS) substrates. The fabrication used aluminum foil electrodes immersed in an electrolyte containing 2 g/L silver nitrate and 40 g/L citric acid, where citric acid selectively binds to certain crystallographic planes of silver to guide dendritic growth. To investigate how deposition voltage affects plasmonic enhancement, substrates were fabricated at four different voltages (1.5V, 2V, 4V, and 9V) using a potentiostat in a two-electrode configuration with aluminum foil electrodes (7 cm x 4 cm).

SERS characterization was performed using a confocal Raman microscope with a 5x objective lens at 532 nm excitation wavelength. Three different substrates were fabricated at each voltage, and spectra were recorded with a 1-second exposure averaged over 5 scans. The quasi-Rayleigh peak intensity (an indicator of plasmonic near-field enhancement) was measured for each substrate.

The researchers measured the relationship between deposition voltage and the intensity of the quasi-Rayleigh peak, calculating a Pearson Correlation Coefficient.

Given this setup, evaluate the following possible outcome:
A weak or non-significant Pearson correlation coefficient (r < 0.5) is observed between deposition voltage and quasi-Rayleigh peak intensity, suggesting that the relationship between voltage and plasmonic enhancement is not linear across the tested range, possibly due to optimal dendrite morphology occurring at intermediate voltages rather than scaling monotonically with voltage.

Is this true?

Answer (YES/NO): YES